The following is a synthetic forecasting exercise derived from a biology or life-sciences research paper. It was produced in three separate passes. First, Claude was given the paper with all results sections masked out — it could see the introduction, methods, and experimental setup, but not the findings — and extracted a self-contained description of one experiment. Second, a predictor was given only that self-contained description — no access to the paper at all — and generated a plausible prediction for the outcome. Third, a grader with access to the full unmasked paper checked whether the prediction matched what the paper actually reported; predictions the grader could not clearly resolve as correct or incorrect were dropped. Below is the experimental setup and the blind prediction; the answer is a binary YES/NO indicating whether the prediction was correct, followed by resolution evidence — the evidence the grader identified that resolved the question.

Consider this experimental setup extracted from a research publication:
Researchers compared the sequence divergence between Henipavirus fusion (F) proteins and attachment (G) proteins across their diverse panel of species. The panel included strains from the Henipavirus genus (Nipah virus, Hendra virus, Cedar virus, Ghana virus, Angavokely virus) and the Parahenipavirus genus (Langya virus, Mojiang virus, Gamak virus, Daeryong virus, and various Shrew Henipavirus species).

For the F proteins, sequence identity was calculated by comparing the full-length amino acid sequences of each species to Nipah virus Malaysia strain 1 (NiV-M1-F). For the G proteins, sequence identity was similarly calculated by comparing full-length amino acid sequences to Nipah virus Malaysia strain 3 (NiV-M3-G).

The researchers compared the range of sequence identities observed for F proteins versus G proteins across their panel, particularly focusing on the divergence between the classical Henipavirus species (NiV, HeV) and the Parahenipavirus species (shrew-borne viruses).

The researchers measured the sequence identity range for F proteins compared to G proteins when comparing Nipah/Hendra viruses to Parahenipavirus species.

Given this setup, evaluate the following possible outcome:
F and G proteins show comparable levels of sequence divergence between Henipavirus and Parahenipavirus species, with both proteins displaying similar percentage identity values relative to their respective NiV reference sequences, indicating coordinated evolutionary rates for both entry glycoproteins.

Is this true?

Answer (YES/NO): NO